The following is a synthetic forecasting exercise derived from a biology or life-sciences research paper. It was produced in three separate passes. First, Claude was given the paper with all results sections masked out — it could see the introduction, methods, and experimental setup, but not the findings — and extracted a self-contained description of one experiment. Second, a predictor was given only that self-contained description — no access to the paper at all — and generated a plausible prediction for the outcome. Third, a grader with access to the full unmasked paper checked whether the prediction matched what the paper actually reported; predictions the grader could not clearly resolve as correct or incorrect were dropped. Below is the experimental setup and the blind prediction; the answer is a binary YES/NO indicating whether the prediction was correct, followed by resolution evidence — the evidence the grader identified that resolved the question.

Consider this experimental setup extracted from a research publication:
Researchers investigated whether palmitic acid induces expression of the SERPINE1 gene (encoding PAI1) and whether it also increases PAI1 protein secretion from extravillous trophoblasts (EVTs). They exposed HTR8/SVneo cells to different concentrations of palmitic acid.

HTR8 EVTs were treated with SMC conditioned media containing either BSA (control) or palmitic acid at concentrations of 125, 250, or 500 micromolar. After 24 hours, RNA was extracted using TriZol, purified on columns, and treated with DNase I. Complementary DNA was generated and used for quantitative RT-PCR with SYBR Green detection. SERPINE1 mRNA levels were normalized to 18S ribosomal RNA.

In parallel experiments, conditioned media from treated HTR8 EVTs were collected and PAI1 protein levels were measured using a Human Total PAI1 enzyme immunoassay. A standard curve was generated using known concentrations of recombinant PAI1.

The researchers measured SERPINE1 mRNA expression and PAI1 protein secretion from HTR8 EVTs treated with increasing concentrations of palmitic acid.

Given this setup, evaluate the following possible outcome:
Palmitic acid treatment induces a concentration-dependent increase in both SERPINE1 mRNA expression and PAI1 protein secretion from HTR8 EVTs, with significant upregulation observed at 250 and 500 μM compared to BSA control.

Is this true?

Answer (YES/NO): NO